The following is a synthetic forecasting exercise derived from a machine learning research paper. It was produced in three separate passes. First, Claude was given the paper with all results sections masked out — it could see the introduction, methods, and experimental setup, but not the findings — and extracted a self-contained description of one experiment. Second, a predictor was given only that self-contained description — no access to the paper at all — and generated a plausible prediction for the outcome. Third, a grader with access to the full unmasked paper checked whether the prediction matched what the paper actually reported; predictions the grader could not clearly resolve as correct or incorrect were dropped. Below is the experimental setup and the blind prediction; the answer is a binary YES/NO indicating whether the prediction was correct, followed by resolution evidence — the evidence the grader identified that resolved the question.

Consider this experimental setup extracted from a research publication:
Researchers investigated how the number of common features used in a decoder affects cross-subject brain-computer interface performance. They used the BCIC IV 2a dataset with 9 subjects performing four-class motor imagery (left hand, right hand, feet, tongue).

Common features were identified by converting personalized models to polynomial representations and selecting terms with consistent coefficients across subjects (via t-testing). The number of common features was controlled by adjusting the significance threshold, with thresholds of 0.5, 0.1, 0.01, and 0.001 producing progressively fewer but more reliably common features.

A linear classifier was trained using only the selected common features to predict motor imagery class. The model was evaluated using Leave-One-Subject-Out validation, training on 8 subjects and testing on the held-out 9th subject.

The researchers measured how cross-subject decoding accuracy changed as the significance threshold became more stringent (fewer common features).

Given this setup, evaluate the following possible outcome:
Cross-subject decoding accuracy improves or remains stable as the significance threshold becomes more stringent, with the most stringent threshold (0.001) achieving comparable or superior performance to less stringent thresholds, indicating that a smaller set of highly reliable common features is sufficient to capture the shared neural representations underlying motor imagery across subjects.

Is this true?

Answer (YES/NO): NO